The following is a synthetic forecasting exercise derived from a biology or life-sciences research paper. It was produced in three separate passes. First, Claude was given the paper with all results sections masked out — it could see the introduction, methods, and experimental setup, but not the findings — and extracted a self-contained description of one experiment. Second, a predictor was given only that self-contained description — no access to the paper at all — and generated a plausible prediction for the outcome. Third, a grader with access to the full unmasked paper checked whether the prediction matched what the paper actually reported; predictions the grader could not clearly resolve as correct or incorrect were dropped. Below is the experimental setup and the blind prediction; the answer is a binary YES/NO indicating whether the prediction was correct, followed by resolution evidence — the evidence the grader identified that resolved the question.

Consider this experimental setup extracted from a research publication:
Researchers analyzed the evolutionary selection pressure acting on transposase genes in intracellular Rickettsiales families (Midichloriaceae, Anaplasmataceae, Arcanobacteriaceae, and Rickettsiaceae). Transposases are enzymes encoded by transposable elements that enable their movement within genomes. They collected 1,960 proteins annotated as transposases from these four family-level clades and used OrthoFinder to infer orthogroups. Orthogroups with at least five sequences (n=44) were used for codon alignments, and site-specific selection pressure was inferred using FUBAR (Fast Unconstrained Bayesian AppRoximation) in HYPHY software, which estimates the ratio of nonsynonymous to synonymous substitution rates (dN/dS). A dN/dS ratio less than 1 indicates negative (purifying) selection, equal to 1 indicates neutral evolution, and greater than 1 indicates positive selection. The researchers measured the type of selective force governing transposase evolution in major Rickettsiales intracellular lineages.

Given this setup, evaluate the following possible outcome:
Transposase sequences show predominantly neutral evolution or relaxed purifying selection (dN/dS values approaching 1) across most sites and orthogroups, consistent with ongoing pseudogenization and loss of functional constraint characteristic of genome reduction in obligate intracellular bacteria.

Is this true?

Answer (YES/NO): NO